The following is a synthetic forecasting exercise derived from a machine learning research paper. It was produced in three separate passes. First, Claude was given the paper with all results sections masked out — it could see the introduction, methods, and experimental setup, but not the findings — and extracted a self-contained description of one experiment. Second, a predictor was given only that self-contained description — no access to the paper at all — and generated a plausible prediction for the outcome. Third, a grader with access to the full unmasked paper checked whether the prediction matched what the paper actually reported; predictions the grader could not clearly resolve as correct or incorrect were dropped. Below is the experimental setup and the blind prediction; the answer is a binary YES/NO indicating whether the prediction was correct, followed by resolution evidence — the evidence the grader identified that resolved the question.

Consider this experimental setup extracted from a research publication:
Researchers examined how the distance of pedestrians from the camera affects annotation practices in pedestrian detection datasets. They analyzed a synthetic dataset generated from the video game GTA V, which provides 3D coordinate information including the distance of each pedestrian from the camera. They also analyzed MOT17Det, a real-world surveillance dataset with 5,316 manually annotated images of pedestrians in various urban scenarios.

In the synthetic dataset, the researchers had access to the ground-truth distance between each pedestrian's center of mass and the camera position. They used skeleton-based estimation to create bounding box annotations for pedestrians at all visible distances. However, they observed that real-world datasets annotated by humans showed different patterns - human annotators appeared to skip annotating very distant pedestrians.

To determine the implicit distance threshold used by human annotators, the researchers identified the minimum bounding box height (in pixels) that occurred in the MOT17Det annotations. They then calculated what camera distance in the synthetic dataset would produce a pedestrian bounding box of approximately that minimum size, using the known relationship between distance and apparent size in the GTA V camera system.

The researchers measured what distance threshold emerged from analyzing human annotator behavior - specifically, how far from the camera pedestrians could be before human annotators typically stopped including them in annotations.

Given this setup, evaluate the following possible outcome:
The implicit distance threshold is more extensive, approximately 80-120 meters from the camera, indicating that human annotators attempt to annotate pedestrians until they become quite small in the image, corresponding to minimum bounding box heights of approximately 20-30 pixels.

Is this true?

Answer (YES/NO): NO